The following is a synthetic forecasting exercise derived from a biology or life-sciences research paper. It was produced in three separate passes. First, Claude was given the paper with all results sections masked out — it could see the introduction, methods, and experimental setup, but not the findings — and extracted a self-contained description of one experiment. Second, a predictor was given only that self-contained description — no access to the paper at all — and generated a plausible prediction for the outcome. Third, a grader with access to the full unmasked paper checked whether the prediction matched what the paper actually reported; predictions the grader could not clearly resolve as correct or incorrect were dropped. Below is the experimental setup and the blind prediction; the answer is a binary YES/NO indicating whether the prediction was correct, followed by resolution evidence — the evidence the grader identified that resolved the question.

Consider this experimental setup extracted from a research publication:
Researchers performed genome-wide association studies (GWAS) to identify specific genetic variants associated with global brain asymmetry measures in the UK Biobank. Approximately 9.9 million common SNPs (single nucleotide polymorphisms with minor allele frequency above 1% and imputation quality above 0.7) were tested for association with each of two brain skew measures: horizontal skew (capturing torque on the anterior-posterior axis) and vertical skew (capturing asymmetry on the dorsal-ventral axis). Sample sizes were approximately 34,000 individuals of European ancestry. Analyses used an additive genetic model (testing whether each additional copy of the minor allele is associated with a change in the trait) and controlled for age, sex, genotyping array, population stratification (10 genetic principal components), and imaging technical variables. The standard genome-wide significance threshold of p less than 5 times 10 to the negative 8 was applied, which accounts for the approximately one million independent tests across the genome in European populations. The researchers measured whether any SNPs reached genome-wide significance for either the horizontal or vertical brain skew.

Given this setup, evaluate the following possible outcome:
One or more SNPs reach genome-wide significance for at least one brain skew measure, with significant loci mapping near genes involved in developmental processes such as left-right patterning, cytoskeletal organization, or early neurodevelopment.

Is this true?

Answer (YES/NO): NO